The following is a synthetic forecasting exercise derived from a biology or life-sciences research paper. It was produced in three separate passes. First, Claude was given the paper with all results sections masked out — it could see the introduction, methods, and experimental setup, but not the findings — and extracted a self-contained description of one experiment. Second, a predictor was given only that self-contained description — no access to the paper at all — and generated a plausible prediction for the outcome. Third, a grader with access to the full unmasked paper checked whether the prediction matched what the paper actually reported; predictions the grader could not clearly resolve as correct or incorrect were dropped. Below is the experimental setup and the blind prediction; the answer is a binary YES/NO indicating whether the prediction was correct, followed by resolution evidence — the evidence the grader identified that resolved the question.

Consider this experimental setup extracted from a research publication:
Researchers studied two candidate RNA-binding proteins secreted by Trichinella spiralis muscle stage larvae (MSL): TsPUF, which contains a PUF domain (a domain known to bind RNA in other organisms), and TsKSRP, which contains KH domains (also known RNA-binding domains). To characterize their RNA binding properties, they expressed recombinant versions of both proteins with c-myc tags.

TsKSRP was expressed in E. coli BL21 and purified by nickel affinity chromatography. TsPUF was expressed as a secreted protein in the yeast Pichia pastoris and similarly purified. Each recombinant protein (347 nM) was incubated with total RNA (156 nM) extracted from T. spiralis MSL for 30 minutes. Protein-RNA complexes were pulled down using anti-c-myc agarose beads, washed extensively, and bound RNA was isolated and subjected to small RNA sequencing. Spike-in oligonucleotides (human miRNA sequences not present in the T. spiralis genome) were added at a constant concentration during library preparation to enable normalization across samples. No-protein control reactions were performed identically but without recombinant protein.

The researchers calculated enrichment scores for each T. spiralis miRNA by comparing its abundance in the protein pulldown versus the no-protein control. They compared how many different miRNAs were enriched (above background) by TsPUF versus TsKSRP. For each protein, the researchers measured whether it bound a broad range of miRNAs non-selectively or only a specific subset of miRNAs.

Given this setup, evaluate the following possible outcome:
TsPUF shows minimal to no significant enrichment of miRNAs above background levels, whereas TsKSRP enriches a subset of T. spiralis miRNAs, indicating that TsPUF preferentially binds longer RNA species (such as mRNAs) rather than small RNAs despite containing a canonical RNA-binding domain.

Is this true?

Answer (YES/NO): NO